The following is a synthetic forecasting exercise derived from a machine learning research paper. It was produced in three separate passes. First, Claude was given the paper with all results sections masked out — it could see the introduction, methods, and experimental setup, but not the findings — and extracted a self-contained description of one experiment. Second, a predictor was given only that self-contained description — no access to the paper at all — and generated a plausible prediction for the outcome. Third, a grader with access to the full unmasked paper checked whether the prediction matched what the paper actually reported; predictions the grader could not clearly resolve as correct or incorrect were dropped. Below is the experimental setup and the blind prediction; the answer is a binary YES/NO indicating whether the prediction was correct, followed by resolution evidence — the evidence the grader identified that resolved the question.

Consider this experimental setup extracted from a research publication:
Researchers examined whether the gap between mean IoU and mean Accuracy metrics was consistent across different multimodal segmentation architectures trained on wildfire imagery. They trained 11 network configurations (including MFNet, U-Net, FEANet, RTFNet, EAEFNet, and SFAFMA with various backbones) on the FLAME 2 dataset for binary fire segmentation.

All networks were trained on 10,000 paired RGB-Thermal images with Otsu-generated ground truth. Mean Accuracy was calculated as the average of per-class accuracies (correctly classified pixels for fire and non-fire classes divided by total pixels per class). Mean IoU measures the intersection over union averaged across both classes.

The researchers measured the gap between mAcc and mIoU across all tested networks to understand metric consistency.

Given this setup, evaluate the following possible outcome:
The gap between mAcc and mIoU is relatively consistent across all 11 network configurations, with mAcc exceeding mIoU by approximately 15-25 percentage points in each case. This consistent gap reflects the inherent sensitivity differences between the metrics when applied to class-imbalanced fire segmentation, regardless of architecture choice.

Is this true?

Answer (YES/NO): NO